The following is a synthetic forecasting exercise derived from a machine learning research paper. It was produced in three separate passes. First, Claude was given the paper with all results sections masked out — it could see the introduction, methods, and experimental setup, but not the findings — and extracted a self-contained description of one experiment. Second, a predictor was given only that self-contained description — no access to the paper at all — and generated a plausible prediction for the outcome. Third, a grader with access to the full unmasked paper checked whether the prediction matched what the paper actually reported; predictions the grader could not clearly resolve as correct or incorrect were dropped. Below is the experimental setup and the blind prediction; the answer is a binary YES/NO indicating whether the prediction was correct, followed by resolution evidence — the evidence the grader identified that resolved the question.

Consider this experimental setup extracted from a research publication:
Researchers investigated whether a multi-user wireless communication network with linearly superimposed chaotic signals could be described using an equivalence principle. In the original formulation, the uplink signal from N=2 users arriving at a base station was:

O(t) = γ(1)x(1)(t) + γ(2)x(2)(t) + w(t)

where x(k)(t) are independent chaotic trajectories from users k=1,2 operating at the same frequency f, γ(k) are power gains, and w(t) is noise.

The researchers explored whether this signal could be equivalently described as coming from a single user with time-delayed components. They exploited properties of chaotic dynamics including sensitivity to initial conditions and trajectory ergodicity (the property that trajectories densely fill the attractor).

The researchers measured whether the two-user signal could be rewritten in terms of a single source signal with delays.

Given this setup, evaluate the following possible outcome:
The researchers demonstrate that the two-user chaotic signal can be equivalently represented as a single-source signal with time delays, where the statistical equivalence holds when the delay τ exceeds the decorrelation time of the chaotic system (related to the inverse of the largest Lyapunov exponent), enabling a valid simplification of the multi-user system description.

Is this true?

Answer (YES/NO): NO